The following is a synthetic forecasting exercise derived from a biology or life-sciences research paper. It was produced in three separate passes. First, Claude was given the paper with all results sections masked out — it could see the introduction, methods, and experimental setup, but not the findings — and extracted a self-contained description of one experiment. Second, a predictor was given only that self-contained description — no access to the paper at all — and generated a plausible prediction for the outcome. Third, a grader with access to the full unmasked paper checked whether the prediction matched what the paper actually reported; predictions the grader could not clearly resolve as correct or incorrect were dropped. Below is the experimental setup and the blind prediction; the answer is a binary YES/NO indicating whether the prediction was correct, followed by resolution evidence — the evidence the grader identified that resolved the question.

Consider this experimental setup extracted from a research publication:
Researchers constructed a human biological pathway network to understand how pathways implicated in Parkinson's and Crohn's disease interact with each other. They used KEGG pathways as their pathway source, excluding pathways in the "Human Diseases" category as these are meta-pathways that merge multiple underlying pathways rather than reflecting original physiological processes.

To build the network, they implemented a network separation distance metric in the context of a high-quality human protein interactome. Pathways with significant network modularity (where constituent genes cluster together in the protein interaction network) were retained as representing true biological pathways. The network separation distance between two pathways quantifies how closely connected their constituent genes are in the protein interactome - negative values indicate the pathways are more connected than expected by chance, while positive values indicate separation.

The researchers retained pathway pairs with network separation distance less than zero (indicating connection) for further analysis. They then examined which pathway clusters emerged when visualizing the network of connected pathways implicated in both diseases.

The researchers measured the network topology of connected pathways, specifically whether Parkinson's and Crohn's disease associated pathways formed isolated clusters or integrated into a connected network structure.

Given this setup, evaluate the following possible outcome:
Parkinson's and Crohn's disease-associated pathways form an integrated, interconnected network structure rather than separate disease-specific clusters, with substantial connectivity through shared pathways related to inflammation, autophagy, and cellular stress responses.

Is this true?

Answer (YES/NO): YES